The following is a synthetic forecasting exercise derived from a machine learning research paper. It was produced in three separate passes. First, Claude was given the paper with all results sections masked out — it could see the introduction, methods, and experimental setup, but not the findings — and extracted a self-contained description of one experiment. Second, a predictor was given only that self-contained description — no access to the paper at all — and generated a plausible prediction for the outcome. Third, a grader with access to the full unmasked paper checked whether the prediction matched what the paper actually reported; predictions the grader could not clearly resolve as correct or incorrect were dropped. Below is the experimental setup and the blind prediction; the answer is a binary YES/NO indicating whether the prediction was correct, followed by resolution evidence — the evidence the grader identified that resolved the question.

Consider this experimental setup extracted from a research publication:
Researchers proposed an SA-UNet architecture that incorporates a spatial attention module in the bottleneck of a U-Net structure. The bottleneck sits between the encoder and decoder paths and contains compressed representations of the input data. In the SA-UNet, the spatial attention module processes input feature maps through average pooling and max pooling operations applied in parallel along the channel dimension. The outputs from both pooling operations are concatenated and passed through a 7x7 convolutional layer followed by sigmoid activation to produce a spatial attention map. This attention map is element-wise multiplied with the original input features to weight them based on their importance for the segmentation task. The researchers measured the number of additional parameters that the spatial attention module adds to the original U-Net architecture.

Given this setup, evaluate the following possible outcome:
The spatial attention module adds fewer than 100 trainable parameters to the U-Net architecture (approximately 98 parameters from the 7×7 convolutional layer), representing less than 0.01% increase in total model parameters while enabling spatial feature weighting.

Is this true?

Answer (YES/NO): YES